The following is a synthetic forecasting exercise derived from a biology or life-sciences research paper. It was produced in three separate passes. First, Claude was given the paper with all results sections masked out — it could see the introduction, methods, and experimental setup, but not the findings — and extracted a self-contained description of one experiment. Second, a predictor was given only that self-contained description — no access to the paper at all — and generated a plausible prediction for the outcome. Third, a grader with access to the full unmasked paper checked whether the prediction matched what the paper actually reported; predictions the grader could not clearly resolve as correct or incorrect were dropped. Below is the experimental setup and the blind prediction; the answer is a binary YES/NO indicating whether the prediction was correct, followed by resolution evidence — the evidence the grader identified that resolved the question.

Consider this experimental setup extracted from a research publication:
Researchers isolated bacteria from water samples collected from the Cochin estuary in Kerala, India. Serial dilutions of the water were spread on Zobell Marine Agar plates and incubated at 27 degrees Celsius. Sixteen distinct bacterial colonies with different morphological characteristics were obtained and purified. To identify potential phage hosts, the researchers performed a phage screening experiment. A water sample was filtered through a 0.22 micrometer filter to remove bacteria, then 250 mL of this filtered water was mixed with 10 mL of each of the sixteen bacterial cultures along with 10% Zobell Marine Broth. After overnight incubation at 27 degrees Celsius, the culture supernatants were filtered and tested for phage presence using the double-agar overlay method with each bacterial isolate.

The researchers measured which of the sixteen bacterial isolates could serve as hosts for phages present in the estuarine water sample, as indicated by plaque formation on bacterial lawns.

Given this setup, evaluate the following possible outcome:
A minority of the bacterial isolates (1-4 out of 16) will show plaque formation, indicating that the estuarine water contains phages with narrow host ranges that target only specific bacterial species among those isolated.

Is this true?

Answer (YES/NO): YES